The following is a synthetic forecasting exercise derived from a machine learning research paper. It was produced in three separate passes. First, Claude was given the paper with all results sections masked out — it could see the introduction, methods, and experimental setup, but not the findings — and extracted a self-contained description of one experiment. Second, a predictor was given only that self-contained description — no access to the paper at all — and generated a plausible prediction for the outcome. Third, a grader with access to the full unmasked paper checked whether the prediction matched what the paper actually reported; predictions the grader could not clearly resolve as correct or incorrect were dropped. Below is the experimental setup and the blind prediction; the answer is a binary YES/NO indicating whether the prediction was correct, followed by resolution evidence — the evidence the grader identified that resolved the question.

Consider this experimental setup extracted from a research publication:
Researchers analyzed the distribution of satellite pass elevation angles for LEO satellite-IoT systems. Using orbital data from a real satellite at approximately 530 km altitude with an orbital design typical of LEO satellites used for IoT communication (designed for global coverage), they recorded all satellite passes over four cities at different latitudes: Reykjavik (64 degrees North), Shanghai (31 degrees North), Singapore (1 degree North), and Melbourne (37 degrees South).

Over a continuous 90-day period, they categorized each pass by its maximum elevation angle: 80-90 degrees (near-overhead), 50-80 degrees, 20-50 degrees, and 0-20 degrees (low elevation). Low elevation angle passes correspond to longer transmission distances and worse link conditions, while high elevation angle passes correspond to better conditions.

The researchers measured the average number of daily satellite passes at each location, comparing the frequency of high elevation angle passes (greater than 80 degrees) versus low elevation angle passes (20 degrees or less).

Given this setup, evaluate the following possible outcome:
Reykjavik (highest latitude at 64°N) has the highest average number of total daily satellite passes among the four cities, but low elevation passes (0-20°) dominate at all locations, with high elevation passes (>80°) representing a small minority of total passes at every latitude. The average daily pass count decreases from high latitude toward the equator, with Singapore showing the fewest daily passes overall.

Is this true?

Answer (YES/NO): YES